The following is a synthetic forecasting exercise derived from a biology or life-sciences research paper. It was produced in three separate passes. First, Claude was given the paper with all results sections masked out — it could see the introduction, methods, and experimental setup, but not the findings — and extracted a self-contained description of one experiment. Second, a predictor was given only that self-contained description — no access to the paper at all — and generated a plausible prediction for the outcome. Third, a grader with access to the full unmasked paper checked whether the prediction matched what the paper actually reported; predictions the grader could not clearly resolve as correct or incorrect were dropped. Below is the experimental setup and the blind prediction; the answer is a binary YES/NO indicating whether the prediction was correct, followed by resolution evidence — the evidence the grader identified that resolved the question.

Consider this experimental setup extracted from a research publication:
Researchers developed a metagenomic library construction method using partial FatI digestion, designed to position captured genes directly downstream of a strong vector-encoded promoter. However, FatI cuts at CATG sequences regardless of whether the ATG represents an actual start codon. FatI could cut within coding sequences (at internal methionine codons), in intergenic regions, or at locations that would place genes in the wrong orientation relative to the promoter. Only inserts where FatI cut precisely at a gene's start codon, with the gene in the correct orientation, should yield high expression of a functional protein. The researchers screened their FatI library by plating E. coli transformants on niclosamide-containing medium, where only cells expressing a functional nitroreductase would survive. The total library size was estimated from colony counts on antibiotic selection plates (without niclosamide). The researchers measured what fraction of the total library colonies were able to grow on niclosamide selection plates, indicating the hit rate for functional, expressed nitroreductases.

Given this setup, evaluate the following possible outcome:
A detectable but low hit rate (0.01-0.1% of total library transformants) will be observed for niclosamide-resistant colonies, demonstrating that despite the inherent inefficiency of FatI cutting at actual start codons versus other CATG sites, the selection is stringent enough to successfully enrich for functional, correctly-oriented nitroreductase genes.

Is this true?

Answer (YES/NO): NO